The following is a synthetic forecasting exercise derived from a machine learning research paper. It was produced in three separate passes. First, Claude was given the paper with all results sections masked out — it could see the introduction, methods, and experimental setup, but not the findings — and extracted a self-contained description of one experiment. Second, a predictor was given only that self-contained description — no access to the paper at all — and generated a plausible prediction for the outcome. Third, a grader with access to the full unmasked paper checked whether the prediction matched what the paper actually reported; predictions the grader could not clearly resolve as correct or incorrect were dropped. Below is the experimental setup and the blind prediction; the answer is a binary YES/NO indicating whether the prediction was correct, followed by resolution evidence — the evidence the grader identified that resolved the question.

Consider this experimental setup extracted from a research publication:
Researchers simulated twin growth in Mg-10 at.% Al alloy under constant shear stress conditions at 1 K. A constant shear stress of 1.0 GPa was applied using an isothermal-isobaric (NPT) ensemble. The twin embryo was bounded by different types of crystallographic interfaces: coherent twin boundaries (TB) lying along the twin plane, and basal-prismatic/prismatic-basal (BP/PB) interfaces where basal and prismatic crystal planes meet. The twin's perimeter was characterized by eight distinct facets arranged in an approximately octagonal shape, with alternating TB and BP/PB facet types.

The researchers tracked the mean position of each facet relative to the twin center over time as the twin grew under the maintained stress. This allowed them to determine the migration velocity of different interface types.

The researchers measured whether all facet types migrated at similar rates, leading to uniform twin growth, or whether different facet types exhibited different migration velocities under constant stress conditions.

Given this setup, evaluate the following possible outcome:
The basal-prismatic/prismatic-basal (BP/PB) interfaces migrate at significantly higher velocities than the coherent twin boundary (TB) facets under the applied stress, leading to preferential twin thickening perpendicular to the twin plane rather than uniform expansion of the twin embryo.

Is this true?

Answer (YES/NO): NO